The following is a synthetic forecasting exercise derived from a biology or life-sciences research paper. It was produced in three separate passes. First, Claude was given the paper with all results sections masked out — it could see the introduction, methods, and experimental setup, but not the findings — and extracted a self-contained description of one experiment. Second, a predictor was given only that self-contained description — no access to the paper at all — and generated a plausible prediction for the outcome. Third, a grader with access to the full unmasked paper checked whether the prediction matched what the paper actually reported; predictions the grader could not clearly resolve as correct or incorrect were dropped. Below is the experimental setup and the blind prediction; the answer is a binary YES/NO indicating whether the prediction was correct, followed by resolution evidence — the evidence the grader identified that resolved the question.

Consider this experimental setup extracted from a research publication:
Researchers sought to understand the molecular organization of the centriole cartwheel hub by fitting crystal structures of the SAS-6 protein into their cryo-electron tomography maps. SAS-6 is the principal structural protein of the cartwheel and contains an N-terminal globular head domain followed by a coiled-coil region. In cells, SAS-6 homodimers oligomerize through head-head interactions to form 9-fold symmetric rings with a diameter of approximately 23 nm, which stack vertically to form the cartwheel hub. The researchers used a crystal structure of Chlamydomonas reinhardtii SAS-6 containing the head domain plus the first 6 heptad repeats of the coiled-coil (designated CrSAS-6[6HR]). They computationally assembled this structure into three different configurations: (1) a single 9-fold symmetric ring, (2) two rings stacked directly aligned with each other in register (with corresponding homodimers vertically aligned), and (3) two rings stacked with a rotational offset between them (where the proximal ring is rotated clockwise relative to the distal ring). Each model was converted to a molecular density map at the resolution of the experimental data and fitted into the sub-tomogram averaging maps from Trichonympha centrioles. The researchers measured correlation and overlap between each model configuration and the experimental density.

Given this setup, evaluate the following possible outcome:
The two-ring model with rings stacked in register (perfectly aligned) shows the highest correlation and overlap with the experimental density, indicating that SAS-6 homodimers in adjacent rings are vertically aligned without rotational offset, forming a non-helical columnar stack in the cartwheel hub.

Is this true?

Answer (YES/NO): NO